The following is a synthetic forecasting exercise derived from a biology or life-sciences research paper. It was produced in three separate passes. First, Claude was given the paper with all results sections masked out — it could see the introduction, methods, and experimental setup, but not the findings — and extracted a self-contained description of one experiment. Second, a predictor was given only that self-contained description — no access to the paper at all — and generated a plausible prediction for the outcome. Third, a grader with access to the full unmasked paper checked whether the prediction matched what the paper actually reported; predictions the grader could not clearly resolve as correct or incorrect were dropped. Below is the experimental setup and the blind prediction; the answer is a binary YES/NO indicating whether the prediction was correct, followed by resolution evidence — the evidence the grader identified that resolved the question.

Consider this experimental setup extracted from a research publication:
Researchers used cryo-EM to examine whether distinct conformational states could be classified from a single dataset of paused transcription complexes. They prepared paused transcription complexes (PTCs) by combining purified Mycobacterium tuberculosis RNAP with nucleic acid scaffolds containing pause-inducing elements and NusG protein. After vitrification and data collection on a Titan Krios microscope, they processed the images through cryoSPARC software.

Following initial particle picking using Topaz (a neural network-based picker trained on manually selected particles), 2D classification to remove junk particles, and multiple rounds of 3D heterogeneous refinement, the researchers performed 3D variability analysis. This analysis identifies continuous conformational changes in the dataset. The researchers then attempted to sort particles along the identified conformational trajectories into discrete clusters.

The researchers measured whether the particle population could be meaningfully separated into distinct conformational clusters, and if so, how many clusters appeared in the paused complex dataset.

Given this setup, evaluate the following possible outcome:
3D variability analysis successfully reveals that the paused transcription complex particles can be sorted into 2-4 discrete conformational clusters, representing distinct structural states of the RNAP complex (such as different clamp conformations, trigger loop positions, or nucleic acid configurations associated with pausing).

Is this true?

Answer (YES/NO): NO